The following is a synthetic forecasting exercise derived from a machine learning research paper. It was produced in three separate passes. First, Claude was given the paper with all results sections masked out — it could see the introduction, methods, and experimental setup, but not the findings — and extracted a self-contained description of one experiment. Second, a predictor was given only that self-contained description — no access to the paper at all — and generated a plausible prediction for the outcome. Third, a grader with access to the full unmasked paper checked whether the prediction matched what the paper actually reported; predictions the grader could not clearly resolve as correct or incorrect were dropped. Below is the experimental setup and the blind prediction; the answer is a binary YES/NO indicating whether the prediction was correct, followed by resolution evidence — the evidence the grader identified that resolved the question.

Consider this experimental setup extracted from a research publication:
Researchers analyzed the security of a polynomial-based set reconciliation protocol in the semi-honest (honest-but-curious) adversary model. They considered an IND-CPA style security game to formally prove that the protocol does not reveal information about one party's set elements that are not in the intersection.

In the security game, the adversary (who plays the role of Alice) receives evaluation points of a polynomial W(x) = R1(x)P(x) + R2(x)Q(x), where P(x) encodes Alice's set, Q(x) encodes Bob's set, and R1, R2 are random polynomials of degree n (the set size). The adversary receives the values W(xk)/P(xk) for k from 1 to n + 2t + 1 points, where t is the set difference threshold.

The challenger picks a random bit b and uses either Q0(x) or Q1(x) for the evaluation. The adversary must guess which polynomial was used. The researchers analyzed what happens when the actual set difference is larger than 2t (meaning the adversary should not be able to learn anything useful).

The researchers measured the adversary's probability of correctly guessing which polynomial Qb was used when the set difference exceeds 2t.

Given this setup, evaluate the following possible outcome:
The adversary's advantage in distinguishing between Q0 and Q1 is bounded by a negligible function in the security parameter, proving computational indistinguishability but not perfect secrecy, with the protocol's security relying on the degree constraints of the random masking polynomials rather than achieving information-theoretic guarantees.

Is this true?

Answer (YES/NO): NO